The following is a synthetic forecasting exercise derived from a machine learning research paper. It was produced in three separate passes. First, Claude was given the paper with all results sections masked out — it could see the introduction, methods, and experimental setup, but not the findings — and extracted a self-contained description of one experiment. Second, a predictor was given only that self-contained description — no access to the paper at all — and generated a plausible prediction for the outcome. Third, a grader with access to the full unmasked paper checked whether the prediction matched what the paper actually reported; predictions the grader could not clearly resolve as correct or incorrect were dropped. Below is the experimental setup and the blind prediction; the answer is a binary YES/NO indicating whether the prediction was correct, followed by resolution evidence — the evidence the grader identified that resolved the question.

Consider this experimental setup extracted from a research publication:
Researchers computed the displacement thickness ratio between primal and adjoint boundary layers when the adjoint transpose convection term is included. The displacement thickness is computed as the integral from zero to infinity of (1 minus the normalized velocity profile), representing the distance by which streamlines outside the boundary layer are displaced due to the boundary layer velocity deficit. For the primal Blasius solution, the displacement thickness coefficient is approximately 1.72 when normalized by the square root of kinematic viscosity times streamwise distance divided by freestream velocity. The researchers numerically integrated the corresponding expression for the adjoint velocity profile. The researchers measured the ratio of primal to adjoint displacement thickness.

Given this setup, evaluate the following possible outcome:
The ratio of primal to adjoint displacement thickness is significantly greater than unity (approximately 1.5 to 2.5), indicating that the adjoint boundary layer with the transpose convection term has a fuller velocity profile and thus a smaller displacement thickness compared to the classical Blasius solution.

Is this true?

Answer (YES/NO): NO